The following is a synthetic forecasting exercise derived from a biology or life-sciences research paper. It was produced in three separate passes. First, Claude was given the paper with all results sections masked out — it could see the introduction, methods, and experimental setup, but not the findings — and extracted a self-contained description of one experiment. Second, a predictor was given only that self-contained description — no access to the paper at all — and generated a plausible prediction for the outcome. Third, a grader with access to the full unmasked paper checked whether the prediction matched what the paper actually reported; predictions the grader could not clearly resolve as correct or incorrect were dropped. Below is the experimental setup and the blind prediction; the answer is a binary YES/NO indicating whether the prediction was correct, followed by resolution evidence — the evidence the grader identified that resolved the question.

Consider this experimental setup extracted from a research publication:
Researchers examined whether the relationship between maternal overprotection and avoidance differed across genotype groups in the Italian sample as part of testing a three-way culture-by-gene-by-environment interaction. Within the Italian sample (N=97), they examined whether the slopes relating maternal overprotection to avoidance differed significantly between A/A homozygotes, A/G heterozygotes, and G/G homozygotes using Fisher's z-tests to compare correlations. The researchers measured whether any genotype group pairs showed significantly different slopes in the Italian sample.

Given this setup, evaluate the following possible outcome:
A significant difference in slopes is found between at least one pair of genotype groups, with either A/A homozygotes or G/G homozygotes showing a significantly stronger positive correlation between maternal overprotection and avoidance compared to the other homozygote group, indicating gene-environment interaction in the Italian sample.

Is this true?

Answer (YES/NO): NO